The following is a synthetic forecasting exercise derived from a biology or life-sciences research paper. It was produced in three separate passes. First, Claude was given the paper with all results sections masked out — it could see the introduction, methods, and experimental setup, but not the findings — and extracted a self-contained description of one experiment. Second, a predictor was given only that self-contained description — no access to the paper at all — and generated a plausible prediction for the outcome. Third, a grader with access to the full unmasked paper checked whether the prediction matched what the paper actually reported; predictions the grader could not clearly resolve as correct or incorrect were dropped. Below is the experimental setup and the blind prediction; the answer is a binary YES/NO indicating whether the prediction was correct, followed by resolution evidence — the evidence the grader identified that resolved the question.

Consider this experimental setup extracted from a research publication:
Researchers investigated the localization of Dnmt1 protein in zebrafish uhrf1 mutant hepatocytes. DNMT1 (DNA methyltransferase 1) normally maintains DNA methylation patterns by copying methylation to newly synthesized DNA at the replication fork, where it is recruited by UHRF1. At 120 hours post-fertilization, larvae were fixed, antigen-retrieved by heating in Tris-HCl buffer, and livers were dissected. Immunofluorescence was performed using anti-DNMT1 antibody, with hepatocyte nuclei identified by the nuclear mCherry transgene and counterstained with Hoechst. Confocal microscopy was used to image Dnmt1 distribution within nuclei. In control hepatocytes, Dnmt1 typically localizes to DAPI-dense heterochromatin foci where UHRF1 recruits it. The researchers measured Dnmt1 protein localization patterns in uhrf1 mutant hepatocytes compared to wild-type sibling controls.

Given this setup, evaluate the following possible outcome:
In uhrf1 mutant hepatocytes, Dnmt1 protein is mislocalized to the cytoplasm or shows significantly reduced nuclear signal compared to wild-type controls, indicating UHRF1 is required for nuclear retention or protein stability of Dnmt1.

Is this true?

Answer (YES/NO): NO